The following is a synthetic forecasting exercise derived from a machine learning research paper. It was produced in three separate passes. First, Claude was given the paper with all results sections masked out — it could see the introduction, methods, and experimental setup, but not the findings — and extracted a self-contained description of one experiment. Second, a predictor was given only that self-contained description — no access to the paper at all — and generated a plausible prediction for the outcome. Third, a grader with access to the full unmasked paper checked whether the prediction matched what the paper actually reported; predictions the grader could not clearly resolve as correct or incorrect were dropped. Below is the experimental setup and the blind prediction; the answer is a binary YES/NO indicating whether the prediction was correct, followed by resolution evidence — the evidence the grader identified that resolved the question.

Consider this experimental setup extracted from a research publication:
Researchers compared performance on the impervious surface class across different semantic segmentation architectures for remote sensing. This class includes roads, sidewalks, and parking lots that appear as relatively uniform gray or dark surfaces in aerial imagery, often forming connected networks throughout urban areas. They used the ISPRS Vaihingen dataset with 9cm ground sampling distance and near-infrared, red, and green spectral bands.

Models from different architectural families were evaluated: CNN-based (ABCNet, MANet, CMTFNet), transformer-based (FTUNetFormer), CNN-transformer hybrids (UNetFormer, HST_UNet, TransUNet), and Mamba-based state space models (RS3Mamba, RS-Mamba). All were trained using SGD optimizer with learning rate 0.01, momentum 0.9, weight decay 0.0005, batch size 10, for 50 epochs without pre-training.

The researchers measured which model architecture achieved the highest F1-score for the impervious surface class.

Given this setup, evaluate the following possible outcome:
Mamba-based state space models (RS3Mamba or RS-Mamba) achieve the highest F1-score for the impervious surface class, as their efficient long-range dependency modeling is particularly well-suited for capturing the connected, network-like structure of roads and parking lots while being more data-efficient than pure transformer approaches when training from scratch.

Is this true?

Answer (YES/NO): NO